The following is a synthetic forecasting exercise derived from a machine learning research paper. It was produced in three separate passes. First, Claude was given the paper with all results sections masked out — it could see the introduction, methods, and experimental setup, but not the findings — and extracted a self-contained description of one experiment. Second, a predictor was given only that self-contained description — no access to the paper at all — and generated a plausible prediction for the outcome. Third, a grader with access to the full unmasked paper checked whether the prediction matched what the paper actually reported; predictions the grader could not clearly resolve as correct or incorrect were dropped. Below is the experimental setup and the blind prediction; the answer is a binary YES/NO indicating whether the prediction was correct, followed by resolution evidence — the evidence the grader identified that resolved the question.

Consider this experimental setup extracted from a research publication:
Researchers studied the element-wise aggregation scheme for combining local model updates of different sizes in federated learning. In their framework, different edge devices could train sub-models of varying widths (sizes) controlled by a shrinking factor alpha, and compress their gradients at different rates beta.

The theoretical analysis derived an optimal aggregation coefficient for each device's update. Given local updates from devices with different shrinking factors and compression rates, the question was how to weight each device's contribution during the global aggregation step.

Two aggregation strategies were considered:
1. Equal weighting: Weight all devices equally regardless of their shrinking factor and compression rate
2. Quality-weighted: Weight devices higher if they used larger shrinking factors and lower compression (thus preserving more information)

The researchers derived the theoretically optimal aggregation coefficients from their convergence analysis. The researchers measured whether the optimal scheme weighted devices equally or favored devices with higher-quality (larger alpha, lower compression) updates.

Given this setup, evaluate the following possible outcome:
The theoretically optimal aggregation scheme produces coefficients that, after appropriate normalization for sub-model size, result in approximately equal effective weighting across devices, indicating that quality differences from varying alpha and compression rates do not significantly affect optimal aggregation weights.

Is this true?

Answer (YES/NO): NO